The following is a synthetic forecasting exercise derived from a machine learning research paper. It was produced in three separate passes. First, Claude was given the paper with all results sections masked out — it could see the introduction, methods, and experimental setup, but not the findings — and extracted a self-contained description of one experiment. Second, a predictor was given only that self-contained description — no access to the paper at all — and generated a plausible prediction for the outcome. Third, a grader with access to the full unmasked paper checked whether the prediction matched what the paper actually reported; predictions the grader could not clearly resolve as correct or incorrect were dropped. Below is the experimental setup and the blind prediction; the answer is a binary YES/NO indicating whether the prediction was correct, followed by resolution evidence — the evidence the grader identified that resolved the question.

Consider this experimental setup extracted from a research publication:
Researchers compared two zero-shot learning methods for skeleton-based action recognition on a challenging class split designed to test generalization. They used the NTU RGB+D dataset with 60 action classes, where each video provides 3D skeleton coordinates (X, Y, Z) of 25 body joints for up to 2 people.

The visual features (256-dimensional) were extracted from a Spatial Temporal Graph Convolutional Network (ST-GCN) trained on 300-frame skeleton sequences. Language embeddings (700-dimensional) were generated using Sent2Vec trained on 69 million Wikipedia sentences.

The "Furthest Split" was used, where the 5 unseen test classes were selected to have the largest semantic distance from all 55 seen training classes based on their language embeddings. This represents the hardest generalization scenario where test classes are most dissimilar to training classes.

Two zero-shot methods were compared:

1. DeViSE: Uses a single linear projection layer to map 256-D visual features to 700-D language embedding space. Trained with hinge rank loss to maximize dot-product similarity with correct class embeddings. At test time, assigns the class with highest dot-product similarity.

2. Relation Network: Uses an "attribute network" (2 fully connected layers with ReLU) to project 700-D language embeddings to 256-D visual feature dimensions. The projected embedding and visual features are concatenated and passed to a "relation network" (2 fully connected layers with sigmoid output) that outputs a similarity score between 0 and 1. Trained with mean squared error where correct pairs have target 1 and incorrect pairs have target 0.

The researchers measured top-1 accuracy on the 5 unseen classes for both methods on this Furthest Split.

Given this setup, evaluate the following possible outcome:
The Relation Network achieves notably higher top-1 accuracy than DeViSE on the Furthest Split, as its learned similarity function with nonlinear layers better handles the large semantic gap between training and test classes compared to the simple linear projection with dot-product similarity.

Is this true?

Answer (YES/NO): YES